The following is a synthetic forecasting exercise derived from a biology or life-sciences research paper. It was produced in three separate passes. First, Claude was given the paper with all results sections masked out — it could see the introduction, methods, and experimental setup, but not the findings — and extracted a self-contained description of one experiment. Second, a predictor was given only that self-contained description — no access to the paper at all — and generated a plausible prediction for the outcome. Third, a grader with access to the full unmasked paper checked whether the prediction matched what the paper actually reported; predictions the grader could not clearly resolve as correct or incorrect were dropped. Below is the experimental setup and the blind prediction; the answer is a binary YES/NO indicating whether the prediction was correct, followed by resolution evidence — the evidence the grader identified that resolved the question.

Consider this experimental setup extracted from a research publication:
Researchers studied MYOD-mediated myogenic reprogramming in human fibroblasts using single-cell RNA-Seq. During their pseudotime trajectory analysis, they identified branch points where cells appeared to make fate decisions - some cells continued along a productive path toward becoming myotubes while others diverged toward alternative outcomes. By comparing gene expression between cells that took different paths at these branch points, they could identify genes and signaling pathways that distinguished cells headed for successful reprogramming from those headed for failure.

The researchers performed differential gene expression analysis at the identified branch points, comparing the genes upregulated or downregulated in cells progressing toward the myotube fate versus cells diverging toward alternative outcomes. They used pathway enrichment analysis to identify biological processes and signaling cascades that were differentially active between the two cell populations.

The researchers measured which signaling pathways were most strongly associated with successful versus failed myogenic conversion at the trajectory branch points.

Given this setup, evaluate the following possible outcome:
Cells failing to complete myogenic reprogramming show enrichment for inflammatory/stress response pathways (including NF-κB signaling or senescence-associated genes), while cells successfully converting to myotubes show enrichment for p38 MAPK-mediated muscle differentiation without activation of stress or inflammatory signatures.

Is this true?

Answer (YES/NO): NO